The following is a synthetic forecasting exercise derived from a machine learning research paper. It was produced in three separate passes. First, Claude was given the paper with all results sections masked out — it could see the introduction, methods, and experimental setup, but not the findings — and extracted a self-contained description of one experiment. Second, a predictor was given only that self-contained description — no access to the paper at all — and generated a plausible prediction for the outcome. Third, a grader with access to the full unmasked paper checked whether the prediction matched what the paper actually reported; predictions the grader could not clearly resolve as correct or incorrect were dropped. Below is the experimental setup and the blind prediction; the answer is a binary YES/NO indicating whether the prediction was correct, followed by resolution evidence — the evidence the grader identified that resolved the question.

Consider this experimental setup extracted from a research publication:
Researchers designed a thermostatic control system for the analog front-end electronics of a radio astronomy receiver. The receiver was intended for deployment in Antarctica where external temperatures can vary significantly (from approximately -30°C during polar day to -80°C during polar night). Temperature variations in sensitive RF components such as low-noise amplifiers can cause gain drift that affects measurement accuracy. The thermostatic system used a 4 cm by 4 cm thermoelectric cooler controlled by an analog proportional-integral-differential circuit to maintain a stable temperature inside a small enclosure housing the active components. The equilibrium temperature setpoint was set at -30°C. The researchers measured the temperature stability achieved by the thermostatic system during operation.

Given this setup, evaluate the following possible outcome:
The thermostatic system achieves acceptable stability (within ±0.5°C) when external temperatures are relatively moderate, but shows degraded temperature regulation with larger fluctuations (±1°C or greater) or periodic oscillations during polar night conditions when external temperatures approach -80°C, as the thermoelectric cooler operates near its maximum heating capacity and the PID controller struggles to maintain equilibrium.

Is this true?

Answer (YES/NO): NO